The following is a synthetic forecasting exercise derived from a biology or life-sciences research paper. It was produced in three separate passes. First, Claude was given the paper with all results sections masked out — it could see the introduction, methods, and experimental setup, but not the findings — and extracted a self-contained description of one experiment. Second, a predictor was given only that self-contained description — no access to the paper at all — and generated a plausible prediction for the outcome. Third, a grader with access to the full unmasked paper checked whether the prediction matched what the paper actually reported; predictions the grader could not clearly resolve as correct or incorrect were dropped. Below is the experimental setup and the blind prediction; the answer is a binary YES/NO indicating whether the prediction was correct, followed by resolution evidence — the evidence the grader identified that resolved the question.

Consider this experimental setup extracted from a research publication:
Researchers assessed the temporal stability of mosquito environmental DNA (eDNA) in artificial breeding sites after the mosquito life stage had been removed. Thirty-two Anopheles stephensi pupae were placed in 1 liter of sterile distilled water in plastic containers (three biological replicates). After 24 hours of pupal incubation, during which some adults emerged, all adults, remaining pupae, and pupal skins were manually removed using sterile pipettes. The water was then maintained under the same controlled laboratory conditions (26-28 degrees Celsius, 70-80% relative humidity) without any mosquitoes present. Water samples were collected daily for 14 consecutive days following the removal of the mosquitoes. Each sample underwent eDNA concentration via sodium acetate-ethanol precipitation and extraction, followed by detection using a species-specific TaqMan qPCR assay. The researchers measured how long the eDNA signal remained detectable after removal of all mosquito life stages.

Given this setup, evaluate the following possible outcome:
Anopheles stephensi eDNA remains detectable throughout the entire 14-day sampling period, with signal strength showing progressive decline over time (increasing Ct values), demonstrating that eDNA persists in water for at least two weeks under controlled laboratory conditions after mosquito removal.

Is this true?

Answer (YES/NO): NO